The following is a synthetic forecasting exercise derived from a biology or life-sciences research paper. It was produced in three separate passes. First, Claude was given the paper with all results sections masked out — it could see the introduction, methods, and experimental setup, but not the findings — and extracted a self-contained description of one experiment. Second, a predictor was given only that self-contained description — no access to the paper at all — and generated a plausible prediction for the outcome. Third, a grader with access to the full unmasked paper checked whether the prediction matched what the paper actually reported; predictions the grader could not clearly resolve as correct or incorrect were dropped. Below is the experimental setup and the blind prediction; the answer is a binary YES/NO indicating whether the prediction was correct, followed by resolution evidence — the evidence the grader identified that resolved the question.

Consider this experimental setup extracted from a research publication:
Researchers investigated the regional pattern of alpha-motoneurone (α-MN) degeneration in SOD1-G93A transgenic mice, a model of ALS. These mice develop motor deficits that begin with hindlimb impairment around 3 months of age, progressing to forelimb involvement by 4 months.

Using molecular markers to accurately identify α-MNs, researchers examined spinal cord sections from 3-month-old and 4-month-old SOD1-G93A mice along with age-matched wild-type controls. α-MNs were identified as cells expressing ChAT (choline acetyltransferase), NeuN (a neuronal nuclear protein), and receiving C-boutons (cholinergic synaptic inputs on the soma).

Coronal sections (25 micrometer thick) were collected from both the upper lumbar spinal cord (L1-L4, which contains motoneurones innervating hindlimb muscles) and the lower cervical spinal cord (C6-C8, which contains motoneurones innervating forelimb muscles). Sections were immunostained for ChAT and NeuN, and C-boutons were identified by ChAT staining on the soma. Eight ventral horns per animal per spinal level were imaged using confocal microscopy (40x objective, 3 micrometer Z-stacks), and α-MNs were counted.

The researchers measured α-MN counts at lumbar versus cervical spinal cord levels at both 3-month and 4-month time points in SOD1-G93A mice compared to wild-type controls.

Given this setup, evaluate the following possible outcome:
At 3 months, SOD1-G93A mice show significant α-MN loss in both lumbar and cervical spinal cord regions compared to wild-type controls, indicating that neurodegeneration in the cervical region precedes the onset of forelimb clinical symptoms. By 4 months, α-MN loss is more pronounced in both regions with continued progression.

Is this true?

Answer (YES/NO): NO